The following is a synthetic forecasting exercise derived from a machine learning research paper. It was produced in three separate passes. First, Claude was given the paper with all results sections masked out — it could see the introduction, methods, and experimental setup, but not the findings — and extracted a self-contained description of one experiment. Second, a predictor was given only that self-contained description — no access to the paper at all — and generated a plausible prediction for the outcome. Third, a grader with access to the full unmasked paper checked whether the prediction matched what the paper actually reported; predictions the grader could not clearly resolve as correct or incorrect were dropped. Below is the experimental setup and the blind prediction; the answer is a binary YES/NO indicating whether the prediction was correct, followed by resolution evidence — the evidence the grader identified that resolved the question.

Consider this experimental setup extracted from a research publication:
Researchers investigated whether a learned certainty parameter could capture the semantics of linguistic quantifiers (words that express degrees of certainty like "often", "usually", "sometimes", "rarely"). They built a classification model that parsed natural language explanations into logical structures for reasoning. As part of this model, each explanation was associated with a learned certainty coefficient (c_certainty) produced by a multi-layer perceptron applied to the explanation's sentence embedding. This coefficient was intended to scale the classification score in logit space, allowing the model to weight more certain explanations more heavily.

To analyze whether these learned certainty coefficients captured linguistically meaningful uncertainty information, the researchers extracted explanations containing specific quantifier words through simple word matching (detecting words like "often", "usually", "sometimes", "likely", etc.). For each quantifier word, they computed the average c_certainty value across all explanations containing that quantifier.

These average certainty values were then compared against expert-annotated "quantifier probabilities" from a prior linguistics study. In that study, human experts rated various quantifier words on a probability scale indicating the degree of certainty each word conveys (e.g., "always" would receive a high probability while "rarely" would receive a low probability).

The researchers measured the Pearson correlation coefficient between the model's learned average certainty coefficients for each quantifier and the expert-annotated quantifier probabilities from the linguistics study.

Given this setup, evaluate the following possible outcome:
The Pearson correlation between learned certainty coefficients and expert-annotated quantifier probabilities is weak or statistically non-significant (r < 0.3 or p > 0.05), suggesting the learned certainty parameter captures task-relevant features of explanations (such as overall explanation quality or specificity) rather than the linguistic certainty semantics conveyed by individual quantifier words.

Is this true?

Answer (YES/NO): NO